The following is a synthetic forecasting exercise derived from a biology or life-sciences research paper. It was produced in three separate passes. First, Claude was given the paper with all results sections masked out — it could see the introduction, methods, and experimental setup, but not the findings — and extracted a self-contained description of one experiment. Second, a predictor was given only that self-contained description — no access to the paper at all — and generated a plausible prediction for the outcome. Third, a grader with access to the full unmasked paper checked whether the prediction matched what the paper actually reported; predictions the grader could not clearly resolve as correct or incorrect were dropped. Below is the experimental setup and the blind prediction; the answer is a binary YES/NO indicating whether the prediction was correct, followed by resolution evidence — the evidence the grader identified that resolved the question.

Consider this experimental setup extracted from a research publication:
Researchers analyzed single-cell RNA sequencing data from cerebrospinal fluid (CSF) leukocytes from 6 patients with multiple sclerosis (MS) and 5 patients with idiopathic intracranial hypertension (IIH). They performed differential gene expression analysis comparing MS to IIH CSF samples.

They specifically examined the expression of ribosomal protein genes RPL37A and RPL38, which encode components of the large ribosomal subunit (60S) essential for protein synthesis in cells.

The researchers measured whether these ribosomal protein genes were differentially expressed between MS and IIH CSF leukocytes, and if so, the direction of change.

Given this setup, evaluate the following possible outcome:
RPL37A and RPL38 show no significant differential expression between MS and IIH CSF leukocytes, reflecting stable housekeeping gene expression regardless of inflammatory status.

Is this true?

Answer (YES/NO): NO